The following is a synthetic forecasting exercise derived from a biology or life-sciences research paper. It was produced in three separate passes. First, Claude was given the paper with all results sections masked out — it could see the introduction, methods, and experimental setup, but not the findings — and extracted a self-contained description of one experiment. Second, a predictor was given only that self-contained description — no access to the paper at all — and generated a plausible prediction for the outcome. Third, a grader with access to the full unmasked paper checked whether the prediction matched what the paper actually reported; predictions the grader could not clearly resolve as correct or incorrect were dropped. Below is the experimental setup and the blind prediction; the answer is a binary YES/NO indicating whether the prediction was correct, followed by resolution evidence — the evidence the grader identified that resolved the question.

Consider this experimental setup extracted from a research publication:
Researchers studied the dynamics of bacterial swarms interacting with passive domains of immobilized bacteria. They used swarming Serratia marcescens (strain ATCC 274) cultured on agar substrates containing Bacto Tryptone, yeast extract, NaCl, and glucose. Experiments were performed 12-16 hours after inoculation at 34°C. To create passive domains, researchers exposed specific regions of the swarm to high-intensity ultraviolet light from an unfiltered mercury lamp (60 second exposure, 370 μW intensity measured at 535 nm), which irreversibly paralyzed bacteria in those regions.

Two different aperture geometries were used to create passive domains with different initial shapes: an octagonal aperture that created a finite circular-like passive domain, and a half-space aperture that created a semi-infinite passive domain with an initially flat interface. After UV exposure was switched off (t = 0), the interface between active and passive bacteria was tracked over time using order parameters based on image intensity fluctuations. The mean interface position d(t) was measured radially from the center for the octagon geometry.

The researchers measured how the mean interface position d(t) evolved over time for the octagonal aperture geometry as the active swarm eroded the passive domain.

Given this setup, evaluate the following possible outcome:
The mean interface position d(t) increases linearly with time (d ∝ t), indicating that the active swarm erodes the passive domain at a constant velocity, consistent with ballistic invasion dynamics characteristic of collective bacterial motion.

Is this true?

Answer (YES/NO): NO